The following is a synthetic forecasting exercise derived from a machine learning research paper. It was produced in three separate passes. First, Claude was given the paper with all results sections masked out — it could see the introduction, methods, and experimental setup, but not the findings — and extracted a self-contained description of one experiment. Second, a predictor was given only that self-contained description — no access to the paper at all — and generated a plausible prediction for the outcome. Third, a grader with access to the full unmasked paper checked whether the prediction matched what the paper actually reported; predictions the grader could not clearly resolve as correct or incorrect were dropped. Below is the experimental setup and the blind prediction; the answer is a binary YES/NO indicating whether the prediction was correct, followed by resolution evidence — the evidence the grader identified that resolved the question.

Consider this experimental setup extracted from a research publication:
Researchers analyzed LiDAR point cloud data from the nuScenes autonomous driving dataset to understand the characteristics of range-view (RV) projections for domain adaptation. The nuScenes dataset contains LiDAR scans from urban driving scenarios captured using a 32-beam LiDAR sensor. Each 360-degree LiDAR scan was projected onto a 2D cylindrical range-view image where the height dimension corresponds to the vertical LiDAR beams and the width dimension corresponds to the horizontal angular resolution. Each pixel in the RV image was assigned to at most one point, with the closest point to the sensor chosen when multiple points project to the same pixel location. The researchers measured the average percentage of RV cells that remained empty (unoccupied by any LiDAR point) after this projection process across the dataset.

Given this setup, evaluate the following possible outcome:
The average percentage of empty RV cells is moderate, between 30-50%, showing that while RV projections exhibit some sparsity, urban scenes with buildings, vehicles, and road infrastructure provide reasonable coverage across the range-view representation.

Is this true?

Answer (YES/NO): NO